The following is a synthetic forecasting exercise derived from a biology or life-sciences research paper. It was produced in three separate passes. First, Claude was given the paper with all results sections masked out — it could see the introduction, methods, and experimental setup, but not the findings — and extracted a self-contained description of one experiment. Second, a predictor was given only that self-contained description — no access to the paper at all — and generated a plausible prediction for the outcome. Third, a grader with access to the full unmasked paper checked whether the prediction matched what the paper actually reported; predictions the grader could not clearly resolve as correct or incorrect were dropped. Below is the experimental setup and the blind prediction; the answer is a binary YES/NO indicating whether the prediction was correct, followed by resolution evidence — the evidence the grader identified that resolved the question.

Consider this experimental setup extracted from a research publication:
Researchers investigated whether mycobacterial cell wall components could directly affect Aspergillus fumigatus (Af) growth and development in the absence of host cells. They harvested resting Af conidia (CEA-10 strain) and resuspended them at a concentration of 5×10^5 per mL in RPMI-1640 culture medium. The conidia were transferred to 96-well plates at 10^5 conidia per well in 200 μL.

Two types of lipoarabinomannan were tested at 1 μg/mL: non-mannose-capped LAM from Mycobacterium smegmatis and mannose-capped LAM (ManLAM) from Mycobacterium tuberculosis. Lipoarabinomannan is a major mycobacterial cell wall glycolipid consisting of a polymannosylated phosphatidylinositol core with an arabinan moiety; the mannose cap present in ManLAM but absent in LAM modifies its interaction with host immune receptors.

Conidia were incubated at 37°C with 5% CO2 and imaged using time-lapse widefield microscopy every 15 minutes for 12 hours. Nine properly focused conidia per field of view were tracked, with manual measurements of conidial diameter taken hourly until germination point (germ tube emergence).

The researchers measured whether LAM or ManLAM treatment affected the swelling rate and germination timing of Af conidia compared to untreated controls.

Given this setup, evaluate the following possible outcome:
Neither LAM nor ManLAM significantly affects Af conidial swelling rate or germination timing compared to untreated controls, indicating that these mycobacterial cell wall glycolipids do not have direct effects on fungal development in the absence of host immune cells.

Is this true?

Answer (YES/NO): YES